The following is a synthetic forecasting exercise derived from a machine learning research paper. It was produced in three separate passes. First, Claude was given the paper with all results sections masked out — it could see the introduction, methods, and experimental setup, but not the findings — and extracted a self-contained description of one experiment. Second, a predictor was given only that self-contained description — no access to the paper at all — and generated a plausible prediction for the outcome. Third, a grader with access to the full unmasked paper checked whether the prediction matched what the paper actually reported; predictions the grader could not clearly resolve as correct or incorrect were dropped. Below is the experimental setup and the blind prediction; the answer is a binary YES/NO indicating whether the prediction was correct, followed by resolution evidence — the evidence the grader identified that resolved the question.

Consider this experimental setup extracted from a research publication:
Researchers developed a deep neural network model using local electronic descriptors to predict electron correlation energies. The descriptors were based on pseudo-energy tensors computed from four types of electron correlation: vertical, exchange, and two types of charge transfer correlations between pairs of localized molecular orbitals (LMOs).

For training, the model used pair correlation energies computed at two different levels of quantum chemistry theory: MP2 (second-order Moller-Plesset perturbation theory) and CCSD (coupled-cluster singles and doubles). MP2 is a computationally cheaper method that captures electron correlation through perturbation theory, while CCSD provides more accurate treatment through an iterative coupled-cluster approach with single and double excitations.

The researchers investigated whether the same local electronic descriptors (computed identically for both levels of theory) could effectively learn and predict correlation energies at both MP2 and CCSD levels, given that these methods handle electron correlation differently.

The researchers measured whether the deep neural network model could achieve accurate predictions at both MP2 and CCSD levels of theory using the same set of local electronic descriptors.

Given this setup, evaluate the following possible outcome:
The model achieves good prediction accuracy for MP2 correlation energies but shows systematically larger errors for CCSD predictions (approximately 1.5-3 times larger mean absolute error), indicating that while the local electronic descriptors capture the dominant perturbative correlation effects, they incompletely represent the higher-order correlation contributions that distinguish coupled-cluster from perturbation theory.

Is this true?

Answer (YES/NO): NO